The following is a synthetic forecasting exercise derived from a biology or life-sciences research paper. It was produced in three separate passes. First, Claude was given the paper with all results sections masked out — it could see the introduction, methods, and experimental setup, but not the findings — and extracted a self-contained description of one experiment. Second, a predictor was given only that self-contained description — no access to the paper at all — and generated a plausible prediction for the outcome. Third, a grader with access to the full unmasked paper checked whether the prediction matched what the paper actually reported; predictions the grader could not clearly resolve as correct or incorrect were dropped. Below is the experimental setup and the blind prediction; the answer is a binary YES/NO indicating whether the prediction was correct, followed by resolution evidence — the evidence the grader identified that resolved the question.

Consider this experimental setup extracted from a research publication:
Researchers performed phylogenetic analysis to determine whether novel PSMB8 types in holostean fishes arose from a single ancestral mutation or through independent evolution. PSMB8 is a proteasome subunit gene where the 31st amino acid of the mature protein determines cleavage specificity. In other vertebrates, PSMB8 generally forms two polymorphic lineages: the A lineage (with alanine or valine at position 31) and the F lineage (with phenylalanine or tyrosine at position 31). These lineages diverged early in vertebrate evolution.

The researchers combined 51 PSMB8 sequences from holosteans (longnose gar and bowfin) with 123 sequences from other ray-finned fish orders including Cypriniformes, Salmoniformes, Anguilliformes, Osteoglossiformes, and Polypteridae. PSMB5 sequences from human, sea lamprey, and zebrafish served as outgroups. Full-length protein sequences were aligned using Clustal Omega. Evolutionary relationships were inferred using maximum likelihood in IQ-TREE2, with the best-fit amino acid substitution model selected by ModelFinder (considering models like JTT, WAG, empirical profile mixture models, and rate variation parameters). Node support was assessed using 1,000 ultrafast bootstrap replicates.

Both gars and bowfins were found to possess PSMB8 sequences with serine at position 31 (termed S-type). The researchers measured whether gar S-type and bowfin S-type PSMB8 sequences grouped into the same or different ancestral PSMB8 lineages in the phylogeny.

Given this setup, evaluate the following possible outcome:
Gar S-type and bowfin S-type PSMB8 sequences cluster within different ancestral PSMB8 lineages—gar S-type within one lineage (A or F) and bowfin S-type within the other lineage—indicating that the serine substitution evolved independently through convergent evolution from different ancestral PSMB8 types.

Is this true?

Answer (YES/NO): YES